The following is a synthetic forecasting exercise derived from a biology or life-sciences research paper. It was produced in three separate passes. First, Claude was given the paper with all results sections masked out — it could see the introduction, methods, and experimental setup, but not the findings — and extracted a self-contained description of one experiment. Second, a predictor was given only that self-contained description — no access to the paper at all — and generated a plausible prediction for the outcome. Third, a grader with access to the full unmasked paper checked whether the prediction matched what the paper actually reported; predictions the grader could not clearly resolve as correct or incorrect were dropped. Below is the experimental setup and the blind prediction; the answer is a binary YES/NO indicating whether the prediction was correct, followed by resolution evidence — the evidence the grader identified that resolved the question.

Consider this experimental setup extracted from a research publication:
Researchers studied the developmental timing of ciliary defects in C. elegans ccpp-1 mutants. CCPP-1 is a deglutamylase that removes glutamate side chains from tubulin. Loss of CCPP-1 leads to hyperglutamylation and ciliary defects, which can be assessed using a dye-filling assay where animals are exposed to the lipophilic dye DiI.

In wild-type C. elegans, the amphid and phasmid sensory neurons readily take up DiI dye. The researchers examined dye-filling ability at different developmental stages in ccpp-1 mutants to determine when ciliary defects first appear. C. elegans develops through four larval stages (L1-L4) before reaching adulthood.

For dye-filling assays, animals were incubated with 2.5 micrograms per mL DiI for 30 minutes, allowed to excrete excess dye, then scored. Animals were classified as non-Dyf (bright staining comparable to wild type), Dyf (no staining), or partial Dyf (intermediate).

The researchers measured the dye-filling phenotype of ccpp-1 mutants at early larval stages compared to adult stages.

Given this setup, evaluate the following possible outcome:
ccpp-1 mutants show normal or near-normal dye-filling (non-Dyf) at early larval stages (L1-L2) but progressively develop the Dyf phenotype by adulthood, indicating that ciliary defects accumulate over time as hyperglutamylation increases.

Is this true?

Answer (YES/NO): YES